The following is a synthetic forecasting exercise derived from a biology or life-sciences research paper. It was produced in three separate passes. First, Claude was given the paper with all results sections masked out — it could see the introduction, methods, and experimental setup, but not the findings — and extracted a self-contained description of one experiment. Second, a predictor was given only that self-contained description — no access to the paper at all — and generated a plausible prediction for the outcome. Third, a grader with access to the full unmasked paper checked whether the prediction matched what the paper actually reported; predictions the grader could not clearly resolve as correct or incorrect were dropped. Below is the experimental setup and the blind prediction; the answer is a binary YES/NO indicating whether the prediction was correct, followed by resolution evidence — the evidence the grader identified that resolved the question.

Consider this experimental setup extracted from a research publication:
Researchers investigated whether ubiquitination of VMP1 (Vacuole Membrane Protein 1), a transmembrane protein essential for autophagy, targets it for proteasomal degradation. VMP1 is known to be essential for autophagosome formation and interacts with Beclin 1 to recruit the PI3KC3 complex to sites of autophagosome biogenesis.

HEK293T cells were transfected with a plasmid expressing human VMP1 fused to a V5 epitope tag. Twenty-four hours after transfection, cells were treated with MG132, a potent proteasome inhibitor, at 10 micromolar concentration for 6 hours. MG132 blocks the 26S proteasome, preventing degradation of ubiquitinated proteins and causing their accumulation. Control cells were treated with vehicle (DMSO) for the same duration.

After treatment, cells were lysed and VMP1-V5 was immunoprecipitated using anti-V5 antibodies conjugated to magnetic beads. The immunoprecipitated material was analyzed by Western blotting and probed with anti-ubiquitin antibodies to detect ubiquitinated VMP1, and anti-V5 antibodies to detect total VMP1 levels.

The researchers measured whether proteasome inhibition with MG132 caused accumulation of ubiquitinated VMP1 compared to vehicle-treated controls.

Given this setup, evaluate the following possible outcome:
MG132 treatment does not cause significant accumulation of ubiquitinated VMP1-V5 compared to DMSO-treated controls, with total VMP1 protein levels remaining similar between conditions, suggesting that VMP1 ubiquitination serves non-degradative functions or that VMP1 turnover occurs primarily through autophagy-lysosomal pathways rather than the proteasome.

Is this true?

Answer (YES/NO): YES